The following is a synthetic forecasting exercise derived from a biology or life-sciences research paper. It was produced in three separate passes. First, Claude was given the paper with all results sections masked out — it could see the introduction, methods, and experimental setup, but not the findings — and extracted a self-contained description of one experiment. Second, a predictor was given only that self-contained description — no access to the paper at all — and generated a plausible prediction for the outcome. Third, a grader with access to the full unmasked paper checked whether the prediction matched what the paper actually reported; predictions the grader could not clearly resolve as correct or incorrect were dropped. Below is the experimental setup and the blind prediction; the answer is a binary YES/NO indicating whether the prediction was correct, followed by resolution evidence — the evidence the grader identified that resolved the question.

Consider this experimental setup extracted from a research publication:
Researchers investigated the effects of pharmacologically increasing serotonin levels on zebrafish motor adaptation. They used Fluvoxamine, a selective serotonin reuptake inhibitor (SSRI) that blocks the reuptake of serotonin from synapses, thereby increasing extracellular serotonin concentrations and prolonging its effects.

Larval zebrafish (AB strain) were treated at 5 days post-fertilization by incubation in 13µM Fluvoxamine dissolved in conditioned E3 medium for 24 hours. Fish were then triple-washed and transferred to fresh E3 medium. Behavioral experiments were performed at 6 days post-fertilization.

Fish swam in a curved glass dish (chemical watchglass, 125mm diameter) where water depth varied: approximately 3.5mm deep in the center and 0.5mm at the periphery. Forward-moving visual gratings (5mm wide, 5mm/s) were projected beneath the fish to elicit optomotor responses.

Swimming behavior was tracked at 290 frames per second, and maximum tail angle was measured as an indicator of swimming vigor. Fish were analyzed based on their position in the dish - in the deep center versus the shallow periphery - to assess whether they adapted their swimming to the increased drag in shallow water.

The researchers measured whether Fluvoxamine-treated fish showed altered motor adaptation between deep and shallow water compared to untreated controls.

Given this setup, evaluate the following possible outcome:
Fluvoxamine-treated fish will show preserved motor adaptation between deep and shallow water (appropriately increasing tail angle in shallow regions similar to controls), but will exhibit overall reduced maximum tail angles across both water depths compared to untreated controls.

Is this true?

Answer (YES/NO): NO